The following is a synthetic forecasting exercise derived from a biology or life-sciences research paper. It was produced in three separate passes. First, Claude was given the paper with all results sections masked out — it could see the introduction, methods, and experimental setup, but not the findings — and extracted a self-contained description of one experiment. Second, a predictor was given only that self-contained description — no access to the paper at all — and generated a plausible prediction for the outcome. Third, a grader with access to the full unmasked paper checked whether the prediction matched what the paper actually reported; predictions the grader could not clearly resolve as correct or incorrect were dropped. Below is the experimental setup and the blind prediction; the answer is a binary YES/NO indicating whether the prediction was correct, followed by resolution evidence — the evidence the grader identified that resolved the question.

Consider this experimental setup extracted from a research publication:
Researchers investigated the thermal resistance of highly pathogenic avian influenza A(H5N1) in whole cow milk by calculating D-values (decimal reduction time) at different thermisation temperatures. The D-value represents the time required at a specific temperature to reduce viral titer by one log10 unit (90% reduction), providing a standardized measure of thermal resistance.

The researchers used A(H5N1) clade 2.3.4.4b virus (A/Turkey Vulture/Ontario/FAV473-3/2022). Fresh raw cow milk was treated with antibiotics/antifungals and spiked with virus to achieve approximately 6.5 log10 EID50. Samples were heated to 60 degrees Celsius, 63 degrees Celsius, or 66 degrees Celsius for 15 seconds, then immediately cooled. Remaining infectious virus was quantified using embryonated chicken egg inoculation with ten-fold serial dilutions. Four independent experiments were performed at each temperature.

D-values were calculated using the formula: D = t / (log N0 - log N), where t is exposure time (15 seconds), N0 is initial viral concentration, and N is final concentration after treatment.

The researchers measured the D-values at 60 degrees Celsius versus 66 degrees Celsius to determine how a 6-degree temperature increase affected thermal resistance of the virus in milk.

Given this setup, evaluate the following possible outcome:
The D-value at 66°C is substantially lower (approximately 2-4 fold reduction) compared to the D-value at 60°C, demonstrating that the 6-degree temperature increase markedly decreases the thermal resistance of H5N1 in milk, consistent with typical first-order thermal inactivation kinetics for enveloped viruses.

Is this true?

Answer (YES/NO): NO